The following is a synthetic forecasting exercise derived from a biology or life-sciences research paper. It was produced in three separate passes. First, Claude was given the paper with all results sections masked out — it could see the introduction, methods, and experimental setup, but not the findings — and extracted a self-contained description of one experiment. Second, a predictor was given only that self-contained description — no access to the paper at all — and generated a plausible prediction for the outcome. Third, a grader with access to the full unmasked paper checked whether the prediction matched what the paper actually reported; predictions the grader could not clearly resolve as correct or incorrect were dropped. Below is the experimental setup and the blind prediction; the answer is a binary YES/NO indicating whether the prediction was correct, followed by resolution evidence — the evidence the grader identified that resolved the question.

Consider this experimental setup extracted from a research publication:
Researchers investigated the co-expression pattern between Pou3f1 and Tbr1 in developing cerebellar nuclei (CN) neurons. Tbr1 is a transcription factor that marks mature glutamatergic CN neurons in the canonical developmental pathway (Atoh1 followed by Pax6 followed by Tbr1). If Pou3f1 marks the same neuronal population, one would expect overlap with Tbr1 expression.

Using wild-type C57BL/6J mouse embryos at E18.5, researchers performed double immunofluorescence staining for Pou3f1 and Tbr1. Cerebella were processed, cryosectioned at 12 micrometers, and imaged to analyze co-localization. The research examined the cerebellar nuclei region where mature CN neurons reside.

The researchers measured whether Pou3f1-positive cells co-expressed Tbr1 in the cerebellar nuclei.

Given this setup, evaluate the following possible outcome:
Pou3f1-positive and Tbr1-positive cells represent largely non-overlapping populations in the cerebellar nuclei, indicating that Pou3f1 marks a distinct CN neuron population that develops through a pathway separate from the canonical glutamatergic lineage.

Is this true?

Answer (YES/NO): YES